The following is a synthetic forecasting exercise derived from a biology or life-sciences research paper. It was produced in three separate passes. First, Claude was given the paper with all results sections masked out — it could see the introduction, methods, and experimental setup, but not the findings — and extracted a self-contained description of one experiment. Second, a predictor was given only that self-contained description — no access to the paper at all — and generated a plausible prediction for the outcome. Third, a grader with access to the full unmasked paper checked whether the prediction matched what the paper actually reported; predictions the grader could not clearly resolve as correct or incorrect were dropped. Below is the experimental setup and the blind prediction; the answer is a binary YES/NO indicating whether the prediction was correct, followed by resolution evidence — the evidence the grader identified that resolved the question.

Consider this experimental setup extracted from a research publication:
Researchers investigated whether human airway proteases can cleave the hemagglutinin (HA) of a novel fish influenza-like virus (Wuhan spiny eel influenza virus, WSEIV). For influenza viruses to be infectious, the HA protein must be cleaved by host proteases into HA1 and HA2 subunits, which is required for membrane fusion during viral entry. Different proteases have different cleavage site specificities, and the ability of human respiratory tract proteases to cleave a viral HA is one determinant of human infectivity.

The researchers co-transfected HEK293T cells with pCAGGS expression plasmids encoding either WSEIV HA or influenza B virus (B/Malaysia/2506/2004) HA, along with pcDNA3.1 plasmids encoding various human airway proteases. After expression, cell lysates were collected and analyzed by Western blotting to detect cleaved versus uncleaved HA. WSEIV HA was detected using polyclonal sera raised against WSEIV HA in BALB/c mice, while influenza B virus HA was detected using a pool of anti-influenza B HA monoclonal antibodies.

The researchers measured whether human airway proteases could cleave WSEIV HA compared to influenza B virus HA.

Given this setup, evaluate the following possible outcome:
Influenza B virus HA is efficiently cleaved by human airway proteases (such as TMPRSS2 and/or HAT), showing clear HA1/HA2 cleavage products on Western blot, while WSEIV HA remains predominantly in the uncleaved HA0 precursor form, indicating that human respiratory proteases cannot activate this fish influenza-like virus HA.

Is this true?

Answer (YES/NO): YES